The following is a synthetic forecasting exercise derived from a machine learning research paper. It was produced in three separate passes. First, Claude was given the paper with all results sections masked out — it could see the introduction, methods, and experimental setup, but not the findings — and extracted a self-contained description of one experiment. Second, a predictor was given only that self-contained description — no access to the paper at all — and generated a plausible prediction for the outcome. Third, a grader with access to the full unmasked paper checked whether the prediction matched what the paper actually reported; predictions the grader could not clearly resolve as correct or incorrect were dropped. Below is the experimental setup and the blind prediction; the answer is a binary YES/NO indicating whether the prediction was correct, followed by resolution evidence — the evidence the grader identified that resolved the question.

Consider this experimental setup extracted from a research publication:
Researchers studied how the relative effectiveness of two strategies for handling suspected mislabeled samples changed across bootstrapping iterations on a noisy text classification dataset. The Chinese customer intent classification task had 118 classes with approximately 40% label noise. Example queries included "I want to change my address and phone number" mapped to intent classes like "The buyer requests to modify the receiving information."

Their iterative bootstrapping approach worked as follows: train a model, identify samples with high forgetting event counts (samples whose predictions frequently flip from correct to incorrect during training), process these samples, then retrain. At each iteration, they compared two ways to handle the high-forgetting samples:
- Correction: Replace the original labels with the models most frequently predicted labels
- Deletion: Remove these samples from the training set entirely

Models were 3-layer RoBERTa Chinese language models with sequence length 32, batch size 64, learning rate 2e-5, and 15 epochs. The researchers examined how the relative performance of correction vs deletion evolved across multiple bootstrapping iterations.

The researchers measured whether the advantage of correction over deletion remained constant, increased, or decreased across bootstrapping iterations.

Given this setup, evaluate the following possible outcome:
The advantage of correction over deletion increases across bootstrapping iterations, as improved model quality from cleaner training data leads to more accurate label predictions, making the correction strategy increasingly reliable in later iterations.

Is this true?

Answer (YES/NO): NO